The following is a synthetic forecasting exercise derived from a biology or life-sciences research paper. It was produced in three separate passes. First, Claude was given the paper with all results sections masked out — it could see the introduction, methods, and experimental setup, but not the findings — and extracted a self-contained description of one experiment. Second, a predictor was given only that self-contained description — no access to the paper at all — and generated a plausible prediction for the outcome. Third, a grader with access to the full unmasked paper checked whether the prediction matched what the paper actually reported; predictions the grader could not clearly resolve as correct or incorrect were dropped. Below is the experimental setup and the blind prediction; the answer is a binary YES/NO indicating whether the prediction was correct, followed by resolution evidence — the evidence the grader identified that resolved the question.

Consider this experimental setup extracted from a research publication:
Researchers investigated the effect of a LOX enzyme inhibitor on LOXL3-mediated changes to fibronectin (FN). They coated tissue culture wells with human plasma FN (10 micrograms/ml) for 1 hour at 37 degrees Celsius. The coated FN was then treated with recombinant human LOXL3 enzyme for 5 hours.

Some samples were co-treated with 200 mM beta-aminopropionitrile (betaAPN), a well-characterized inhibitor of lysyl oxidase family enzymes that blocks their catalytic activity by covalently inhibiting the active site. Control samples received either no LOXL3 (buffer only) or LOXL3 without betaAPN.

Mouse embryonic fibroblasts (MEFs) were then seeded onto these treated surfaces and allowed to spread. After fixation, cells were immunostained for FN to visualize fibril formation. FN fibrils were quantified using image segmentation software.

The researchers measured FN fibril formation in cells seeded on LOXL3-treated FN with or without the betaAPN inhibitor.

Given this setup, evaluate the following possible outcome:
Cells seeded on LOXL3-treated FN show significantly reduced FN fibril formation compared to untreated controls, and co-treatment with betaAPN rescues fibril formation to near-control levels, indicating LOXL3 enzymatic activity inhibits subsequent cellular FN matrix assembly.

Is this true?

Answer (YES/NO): NO